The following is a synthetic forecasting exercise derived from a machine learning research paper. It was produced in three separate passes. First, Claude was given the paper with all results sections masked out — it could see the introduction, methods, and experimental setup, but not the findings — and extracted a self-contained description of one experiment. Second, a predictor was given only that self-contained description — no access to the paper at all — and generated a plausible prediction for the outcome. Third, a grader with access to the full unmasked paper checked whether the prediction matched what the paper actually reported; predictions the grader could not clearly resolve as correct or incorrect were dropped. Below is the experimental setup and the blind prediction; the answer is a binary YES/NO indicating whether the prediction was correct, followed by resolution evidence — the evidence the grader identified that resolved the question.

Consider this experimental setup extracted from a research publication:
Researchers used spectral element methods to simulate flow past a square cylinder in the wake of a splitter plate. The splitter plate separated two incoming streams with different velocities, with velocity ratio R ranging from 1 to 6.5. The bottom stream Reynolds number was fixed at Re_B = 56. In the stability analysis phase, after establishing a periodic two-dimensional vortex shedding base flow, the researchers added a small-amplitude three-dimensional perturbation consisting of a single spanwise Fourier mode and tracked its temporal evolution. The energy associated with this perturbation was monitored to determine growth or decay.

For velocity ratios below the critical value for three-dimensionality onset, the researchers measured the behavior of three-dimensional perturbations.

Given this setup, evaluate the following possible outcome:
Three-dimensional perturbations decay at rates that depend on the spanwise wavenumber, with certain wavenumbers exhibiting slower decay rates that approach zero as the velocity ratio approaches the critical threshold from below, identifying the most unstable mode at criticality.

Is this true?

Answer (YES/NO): YES